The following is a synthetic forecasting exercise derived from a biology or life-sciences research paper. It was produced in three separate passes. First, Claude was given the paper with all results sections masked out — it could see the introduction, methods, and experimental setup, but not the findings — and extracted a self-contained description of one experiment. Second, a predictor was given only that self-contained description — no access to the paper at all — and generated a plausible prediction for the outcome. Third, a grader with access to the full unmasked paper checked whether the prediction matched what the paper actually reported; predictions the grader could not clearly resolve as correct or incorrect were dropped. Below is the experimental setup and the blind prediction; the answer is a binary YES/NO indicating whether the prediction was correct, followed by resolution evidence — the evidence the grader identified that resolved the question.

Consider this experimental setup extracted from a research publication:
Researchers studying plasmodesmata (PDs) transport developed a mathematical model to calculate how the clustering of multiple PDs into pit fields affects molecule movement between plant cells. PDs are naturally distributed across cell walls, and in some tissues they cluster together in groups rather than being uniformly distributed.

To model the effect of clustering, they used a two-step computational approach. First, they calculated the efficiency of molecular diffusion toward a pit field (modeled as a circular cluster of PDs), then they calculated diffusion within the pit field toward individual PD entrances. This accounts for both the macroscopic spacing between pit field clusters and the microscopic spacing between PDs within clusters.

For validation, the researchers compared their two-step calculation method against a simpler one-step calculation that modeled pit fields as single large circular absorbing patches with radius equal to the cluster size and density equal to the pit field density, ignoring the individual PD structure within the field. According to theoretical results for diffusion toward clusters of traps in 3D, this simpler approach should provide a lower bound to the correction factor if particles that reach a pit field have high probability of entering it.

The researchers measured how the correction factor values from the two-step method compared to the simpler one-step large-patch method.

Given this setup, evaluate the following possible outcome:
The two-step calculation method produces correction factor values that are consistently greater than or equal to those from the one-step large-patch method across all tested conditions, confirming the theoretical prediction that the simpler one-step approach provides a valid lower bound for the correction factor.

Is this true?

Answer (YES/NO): YES